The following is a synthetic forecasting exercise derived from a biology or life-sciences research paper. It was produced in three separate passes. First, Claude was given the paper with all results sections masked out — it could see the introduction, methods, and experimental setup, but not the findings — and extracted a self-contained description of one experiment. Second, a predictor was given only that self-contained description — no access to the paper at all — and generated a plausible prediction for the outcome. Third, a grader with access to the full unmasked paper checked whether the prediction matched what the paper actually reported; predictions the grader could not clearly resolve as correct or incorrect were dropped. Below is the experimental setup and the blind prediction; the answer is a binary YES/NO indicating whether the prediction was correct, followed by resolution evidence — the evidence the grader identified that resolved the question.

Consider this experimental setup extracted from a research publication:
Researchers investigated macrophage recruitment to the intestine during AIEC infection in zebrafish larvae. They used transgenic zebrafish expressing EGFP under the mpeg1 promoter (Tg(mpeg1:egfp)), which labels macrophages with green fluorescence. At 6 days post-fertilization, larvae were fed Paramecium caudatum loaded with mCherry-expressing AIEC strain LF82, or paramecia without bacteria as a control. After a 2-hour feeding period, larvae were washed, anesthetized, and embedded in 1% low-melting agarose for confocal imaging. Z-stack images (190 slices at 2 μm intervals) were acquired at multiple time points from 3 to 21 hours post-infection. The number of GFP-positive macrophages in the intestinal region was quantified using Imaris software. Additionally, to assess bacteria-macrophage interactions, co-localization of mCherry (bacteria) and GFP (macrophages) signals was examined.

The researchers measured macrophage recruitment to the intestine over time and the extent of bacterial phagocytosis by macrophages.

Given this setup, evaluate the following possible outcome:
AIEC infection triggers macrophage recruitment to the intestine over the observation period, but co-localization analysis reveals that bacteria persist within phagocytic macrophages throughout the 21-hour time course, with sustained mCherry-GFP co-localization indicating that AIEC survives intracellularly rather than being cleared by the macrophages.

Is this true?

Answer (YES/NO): NO